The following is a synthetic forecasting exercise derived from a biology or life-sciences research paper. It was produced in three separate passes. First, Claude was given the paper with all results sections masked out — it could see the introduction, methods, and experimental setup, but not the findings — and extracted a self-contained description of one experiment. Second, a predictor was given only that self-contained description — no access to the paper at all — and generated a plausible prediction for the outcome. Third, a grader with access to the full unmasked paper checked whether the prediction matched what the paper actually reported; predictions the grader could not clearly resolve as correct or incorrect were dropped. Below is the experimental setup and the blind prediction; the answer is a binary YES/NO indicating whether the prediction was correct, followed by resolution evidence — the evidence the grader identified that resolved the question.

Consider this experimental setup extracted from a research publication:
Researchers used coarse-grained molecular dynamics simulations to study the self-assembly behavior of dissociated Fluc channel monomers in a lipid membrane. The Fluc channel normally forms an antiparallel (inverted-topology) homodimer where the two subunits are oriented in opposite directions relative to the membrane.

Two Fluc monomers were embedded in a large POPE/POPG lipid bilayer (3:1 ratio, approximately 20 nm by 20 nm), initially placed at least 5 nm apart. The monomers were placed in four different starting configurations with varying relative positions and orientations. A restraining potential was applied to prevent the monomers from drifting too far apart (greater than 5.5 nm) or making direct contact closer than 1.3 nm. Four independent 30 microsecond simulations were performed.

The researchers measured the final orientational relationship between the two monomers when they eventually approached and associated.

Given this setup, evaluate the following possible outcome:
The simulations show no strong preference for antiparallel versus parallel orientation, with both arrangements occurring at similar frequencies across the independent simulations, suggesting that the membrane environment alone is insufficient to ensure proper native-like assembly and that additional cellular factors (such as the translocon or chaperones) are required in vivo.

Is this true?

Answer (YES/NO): NO